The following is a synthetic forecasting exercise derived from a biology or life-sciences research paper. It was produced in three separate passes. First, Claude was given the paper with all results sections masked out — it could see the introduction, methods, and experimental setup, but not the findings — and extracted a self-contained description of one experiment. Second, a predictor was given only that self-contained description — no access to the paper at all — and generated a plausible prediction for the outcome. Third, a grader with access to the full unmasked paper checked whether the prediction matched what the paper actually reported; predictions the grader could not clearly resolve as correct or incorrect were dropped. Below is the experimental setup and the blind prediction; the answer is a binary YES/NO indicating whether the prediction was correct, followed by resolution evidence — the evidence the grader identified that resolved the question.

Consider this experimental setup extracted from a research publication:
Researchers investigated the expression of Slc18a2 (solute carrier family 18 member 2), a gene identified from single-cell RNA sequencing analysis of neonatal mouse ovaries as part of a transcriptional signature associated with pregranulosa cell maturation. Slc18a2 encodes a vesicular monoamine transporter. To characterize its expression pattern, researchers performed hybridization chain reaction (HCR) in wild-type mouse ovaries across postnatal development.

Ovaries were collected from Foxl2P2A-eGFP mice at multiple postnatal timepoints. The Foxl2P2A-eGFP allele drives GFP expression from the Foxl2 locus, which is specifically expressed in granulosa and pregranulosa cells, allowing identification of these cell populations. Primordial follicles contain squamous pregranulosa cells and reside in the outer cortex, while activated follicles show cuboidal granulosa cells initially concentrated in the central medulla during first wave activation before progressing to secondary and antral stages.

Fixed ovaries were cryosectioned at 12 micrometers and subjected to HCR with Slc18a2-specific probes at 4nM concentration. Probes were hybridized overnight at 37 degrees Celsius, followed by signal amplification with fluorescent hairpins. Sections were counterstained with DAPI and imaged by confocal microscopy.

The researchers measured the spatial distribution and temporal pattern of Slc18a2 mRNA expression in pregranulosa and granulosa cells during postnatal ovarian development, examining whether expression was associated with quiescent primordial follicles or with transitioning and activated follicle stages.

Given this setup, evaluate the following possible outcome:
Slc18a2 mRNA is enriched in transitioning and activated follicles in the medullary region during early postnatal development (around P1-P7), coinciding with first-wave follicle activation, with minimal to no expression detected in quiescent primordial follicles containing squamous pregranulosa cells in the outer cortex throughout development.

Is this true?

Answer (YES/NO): YES